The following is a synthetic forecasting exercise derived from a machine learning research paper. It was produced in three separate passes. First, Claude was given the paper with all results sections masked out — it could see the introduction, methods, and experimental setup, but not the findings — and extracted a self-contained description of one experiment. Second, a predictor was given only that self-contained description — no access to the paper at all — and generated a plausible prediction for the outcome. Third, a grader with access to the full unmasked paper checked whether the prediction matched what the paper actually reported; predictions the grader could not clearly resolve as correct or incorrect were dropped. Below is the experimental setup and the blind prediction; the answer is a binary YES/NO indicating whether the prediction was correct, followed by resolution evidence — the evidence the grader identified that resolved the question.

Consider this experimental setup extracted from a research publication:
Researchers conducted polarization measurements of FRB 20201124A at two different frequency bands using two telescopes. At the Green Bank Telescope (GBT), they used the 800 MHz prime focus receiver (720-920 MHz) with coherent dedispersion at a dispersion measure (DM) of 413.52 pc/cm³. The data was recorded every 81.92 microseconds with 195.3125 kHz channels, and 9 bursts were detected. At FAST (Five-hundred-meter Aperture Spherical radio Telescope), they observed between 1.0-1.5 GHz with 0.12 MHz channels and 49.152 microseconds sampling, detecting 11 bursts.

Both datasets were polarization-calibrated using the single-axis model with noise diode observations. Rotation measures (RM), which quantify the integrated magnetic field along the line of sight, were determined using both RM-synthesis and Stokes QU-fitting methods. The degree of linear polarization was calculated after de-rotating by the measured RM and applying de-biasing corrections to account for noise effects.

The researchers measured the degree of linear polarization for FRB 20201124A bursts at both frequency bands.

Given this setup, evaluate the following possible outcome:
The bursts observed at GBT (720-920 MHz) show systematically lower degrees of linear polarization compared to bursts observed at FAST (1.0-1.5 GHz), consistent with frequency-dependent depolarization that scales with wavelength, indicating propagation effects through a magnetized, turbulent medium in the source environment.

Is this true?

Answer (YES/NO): YES